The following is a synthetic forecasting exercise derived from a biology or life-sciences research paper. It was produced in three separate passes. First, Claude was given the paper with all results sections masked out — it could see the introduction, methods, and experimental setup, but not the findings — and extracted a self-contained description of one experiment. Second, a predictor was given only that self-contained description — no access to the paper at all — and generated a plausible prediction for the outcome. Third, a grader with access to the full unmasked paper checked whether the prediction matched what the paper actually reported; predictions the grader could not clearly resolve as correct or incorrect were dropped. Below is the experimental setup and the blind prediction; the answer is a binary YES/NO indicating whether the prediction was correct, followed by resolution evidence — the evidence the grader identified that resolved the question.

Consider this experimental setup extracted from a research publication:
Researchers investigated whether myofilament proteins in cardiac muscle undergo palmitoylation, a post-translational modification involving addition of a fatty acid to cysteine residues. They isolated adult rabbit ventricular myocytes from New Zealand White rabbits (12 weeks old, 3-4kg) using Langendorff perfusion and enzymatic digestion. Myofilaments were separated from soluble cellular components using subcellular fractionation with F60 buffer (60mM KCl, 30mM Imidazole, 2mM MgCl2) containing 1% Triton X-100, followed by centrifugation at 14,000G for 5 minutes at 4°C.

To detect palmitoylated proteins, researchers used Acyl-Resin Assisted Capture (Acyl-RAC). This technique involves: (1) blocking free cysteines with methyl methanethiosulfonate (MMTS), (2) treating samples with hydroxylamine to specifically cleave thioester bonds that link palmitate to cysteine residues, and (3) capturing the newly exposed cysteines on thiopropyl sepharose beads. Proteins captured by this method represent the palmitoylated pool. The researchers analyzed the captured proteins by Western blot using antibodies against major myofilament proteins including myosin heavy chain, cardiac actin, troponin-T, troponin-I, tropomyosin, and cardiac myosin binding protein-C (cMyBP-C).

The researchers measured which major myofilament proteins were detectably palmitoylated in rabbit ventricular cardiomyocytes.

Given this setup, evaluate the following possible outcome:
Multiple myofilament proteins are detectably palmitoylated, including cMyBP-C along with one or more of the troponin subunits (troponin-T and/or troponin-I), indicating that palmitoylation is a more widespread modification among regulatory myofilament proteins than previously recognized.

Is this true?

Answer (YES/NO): NO